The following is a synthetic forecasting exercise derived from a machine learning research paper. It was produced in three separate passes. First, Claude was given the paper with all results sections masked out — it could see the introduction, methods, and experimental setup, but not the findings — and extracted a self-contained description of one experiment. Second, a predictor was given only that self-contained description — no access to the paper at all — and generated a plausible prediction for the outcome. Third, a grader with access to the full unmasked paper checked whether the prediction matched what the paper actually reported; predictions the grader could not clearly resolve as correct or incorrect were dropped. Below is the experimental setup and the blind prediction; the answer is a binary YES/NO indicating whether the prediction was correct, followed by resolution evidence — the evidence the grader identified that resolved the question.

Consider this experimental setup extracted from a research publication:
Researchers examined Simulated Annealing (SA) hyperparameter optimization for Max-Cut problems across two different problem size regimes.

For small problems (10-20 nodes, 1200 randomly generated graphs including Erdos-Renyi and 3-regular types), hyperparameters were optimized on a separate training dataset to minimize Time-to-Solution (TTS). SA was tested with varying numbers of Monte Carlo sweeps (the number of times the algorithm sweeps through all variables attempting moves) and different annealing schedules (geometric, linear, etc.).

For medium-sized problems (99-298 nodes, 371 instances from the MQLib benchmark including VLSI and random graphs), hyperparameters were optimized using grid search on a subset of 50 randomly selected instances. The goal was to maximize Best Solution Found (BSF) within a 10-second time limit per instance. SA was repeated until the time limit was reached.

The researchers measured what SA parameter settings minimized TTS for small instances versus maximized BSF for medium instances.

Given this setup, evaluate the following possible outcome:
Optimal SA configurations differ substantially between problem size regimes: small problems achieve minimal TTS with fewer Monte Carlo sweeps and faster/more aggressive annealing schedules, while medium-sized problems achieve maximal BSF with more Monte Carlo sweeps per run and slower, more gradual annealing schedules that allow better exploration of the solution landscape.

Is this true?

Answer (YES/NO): NO